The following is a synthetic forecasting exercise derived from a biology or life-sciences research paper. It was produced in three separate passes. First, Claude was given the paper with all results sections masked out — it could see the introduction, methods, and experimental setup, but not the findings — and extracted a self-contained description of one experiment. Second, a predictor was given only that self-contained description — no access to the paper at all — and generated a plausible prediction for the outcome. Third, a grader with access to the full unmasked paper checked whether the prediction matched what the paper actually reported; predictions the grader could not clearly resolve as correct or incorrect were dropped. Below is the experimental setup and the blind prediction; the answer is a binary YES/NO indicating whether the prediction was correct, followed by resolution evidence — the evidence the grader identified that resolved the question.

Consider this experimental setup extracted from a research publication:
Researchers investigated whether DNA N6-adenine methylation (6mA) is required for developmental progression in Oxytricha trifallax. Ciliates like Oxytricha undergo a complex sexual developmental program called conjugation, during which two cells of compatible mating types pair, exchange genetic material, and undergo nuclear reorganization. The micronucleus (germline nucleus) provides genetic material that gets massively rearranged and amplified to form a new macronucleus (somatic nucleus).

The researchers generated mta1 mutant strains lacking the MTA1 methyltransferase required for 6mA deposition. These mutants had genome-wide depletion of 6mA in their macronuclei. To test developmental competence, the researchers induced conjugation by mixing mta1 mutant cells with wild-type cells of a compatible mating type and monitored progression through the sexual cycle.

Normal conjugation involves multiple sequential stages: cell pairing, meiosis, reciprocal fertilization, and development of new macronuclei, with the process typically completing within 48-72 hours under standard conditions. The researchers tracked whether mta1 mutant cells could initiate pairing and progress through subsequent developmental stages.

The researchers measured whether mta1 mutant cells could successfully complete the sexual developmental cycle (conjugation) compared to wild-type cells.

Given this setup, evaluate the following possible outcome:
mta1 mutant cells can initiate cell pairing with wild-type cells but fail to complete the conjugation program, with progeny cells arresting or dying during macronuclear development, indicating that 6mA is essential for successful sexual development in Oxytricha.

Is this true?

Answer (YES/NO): YES